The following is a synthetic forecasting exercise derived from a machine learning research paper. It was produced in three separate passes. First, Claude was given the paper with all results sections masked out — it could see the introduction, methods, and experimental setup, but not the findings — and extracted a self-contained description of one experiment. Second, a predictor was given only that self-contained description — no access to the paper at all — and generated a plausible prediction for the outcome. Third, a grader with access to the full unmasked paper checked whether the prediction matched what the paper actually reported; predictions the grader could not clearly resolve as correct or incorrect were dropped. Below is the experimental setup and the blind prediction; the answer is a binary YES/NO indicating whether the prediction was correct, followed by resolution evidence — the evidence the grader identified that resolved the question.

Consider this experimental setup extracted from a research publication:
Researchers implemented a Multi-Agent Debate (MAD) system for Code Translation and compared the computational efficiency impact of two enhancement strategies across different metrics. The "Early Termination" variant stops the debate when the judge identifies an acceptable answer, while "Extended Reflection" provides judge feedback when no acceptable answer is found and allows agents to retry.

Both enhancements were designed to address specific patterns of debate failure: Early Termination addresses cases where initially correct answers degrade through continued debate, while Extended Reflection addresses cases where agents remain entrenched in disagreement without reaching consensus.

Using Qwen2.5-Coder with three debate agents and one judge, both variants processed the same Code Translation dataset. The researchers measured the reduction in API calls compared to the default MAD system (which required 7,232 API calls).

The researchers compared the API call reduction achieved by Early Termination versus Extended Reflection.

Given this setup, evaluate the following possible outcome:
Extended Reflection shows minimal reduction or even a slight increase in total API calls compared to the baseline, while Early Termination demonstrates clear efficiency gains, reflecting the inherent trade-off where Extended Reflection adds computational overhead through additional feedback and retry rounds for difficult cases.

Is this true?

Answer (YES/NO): NO